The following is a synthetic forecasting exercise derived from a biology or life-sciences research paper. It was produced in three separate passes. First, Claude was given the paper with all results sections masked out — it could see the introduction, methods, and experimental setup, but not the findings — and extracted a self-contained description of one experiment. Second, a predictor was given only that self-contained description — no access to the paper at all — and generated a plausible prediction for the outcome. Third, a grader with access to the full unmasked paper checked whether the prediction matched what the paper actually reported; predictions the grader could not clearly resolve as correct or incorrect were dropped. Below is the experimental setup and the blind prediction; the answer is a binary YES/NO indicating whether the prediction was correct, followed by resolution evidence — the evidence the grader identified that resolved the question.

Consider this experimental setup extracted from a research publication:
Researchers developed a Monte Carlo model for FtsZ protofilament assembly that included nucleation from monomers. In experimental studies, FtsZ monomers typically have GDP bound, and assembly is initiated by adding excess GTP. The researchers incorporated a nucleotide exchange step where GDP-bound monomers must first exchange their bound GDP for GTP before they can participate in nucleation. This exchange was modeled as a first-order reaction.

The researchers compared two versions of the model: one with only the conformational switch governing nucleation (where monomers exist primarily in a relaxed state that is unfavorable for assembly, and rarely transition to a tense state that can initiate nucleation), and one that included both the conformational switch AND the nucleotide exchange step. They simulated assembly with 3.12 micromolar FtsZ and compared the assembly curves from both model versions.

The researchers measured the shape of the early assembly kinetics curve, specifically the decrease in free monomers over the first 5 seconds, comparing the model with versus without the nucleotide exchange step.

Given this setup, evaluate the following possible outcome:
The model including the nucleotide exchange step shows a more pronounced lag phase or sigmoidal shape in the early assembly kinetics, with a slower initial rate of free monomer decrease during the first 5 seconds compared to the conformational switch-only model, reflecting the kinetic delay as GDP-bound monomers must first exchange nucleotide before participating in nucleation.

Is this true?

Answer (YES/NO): YES